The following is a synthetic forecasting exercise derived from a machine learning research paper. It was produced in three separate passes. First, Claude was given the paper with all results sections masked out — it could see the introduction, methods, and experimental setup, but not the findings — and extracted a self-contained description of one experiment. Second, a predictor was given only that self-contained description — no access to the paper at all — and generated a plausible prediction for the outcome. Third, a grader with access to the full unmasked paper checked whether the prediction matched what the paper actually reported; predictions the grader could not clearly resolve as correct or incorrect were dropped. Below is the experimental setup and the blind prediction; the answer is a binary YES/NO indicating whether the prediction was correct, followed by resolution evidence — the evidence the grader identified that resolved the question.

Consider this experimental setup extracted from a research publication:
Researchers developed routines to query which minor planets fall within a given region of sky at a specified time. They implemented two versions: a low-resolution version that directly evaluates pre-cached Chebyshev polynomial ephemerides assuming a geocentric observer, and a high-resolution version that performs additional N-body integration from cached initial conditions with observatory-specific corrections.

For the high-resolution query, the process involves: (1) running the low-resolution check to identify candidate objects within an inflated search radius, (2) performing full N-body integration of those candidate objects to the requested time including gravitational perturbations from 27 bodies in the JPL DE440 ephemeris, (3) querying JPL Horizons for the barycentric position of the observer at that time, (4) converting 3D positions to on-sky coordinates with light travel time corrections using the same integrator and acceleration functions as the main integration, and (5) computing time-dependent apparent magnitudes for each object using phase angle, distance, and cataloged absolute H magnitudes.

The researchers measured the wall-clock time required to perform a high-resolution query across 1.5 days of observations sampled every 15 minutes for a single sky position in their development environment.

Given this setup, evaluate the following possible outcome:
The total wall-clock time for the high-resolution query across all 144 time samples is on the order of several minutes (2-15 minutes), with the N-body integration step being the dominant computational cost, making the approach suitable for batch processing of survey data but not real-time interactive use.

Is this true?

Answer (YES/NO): NO